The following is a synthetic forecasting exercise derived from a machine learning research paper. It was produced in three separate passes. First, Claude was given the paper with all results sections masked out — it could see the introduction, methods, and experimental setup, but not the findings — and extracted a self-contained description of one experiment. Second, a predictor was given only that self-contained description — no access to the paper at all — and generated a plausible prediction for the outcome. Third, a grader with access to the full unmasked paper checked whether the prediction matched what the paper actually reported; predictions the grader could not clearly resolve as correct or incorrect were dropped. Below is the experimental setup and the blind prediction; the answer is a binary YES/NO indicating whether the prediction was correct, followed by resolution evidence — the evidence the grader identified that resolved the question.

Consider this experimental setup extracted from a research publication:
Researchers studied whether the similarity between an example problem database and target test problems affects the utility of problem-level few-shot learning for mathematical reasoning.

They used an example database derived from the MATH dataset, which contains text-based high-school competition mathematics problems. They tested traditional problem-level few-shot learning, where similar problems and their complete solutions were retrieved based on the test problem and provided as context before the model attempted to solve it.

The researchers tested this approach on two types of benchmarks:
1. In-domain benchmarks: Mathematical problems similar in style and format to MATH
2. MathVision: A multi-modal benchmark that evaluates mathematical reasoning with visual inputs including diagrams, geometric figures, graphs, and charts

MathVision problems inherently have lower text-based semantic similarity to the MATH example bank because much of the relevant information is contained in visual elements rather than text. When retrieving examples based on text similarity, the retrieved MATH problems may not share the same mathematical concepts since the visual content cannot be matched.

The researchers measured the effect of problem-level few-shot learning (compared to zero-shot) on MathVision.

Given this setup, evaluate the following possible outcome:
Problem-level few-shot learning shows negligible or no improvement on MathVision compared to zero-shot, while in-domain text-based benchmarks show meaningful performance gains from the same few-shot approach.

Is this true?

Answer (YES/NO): NO